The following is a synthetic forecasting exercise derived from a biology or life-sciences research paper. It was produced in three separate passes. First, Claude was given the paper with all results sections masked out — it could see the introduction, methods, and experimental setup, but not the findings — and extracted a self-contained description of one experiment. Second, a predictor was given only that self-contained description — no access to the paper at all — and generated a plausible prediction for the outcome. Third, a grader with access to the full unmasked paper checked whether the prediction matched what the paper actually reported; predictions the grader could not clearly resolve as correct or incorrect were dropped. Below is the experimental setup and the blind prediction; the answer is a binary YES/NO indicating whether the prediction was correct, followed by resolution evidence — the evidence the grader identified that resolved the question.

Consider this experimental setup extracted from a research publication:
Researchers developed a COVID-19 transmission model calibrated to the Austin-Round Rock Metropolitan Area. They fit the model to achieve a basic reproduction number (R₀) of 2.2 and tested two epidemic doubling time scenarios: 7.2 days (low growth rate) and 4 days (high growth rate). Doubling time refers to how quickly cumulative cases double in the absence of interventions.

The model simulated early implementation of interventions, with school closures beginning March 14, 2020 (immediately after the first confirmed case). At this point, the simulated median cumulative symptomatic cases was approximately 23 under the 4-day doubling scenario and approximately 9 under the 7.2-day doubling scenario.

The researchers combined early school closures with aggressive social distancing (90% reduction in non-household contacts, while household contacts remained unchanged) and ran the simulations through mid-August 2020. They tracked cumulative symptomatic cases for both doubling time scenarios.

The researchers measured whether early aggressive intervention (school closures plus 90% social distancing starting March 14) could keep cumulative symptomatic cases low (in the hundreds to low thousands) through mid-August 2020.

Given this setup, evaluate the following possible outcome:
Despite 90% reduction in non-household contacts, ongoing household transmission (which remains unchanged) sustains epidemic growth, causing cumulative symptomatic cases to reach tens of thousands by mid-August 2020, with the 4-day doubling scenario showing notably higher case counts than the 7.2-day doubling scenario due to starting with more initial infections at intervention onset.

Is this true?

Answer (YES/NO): NO